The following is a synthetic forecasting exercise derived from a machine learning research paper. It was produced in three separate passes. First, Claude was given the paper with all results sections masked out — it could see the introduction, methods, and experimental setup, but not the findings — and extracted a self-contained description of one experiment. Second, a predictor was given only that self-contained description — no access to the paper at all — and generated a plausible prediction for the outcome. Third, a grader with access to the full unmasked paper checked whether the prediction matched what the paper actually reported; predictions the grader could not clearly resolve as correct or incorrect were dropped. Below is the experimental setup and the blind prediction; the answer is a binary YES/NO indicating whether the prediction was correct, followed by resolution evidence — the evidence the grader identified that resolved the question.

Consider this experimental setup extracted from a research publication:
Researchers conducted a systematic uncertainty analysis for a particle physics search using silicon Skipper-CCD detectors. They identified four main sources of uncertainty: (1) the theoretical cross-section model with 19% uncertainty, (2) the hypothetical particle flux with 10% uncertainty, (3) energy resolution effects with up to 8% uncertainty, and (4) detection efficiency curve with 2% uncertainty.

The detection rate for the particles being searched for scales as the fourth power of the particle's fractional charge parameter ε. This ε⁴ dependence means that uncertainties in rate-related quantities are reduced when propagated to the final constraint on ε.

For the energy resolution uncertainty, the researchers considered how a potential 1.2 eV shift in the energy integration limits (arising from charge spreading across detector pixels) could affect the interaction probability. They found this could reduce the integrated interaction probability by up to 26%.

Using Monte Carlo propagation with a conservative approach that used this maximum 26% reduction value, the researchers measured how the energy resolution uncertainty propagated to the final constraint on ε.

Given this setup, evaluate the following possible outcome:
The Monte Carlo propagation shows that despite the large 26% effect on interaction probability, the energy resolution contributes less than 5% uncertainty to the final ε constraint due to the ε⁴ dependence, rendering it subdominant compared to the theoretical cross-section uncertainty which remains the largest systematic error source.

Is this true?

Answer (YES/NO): NO